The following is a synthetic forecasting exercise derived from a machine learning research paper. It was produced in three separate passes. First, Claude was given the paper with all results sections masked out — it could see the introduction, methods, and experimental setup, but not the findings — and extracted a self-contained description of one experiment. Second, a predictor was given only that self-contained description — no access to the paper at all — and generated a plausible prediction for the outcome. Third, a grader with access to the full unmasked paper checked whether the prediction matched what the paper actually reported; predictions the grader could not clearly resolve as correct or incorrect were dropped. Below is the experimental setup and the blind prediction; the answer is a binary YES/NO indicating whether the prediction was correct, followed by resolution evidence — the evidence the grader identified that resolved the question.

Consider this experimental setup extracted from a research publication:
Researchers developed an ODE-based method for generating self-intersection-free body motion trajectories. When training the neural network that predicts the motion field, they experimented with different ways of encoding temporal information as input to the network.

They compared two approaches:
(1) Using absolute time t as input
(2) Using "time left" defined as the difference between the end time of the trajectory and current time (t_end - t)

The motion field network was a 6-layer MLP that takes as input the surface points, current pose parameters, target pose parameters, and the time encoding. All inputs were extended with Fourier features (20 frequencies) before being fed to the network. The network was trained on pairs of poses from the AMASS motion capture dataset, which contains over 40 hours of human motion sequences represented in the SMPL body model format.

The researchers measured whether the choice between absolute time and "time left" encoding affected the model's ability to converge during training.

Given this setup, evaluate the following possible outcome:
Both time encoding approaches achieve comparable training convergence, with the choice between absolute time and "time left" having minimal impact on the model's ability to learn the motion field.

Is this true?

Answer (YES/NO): NO